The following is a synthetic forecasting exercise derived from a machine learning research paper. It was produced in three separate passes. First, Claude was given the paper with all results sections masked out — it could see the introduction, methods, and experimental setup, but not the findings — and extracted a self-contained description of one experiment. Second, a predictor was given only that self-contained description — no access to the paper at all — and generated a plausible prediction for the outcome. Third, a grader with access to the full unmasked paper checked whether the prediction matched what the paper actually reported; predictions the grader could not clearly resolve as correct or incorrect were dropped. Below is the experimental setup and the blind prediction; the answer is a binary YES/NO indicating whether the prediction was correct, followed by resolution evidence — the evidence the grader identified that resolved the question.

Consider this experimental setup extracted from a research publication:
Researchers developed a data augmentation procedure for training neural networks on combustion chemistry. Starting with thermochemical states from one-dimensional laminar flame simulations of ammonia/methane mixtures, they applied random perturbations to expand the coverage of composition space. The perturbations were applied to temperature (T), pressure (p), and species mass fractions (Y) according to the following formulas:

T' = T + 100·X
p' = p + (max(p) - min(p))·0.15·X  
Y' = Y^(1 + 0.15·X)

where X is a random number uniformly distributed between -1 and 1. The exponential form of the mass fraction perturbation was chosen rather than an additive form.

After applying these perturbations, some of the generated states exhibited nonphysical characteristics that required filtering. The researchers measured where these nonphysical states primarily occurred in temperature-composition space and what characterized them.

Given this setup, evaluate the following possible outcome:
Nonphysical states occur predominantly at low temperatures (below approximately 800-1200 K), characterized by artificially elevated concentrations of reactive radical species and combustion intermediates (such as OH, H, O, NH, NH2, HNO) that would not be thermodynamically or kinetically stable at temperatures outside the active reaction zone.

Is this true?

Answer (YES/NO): NO